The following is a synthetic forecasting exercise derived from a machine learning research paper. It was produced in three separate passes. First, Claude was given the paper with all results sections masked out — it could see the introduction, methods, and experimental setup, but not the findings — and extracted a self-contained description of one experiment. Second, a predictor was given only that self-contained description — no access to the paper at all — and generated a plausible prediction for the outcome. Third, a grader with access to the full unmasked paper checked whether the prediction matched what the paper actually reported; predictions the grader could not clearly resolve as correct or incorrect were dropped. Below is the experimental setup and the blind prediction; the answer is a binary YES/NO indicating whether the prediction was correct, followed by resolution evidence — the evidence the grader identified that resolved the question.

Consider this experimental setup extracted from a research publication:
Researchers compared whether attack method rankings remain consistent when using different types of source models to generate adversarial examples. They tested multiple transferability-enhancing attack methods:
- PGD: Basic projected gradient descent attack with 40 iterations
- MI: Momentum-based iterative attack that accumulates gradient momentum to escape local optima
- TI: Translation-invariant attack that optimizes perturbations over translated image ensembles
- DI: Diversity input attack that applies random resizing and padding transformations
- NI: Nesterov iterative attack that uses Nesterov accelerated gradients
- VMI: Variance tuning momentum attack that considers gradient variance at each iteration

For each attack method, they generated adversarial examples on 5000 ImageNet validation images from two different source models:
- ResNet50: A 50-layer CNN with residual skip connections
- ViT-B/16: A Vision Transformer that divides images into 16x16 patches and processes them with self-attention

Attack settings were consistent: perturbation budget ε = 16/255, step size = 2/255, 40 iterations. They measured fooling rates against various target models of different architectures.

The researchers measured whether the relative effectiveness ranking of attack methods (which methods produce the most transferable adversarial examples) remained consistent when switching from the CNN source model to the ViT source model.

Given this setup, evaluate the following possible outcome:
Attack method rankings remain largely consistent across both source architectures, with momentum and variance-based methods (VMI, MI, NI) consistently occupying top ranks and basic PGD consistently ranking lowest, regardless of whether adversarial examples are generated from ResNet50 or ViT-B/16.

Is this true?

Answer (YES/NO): NO